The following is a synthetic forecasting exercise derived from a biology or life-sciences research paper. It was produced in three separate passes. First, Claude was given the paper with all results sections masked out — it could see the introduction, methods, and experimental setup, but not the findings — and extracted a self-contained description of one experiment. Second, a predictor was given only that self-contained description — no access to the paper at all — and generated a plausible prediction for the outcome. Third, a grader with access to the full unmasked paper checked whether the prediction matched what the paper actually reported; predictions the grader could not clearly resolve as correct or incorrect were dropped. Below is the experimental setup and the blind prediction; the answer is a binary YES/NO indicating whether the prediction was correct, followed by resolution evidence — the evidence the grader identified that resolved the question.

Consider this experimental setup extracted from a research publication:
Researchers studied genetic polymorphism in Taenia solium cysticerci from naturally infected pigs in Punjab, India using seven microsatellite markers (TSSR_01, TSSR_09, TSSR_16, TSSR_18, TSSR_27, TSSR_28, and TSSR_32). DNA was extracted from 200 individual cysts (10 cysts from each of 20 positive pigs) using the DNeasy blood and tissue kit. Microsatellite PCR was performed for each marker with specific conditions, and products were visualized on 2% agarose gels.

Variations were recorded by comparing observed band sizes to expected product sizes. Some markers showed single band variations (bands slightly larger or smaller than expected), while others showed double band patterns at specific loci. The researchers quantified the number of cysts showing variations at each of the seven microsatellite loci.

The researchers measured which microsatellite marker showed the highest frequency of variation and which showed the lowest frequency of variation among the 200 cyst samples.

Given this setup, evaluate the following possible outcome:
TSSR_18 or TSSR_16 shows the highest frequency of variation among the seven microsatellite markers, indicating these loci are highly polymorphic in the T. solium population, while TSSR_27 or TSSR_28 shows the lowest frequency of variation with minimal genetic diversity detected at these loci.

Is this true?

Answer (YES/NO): NO